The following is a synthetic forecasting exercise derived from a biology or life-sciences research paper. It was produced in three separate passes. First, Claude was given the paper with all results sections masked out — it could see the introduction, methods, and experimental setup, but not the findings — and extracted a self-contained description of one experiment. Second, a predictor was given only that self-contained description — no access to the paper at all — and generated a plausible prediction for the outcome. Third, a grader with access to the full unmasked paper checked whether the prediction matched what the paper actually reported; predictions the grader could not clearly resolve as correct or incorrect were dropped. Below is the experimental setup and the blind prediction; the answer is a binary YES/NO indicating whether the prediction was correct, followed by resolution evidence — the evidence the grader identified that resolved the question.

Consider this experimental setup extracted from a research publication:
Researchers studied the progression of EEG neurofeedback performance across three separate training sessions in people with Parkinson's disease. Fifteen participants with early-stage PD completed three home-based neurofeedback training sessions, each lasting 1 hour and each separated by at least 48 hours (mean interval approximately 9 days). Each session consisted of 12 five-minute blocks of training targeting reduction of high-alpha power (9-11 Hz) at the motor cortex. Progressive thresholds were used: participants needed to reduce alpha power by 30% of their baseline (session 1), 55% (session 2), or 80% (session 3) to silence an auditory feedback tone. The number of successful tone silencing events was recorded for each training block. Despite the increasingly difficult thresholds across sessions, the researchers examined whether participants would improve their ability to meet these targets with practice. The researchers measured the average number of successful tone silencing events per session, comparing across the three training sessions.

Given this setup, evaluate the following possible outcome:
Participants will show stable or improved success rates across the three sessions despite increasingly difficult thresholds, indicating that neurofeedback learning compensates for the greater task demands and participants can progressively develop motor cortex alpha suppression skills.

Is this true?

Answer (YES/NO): YES